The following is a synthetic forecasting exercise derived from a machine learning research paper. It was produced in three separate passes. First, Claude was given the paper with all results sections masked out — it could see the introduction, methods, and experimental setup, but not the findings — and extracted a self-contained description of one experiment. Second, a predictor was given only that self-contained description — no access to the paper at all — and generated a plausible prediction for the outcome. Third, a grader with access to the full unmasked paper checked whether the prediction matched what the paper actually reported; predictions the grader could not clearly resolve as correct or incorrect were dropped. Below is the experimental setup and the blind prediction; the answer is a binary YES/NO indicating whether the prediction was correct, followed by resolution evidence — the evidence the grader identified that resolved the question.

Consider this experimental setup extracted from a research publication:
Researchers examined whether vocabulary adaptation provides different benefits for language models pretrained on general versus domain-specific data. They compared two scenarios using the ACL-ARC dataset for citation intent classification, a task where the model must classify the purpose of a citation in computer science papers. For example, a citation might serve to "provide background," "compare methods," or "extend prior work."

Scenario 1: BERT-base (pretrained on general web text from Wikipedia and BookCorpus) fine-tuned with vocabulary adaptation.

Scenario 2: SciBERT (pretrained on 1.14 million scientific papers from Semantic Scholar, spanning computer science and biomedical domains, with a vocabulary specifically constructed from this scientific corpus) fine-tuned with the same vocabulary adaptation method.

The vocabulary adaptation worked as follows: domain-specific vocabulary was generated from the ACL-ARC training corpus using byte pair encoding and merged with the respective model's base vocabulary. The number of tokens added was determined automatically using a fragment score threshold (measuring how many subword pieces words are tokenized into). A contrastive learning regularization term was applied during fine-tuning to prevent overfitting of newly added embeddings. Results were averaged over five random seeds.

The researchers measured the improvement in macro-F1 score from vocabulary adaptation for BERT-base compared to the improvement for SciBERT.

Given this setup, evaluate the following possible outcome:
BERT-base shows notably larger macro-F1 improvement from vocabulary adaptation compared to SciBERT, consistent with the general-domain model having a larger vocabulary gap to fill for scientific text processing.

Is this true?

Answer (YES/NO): YES